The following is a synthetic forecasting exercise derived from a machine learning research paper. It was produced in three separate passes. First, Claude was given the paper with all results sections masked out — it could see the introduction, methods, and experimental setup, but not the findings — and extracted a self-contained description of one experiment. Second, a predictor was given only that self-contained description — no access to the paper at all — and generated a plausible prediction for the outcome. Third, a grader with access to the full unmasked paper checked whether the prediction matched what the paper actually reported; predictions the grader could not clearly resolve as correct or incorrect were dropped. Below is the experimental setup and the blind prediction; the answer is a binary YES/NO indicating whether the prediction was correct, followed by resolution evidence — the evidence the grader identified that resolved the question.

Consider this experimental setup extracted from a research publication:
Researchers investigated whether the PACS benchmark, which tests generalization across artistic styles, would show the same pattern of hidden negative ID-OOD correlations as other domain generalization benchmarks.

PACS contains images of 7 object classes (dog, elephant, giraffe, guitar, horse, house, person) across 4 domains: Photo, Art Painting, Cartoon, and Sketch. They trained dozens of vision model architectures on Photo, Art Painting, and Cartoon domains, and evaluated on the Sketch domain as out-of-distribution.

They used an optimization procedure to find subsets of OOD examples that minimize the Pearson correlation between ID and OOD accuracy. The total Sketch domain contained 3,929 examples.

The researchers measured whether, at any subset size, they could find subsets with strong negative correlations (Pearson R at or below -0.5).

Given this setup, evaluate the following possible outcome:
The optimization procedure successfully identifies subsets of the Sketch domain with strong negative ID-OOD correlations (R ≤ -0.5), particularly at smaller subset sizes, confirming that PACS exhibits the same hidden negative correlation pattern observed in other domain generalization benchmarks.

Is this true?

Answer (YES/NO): NO